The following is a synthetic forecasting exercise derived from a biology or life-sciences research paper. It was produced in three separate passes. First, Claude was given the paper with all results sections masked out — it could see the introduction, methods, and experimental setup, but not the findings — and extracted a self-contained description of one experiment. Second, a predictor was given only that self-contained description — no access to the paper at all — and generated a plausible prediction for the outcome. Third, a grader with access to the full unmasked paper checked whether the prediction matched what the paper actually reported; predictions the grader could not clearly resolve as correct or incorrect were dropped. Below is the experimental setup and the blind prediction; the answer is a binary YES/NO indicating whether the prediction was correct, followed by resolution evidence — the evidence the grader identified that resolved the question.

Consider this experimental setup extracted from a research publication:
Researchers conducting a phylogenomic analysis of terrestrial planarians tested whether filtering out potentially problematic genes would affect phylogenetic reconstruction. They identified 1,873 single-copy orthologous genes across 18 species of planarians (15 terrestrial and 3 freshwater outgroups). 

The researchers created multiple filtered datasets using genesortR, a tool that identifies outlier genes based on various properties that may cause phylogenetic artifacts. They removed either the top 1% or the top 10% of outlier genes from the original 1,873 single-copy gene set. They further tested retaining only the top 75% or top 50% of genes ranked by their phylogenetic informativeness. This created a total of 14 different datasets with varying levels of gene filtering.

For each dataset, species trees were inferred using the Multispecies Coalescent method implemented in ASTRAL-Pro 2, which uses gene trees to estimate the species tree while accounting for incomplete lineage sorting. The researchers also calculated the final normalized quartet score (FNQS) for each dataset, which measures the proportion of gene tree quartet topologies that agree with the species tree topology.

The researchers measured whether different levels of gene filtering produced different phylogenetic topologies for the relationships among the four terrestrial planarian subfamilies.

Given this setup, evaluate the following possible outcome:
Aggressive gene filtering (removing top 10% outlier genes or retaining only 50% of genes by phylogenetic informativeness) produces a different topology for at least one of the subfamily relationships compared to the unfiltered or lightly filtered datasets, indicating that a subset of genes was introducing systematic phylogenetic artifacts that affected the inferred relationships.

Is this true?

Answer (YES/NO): NO